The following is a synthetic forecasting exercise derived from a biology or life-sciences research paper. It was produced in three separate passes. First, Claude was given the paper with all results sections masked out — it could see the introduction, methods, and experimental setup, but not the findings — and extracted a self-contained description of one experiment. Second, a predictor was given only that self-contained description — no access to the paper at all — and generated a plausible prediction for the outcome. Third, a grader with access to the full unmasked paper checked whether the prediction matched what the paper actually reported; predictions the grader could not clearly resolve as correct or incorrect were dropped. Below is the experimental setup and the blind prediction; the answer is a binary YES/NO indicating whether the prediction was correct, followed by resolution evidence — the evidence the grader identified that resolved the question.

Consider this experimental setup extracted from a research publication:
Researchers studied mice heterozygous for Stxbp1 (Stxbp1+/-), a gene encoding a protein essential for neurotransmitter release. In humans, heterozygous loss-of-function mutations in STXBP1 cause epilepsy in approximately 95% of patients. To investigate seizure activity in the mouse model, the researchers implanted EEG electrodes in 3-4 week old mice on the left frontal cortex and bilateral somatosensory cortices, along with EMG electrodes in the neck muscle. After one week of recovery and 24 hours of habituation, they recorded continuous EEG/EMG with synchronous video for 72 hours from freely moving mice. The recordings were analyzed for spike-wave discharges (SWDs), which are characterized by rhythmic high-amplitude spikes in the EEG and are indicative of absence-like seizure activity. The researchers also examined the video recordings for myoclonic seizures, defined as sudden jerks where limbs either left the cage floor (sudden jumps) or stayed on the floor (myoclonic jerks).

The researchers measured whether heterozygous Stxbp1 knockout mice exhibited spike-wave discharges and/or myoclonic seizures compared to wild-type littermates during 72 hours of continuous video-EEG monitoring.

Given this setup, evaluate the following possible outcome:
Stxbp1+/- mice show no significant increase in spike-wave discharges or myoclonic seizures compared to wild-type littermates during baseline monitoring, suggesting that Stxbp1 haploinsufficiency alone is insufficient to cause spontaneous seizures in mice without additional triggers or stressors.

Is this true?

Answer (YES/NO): NO